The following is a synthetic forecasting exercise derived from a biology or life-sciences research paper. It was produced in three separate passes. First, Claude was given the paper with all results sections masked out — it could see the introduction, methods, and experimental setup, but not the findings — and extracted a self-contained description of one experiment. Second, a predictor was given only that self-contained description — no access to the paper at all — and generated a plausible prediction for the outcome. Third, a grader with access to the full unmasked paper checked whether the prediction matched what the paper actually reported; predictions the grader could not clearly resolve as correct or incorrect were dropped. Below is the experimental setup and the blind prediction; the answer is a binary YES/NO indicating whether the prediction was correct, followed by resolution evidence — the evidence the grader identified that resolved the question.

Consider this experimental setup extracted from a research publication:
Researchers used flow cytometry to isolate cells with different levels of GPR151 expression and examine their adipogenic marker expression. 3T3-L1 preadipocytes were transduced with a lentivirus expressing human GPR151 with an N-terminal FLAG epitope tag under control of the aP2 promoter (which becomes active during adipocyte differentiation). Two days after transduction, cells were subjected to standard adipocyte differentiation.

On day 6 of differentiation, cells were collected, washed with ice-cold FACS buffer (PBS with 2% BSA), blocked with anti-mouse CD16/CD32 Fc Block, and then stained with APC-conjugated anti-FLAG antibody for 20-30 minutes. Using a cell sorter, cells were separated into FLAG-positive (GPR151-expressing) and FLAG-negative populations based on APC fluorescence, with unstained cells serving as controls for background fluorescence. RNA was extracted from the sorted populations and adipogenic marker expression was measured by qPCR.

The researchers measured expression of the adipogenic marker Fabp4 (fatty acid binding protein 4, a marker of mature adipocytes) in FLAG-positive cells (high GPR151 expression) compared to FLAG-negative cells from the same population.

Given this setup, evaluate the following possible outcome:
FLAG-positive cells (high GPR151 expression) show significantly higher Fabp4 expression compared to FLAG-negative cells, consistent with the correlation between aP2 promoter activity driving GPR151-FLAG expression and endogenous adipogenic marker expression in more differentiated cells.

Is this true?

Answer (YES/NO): NO